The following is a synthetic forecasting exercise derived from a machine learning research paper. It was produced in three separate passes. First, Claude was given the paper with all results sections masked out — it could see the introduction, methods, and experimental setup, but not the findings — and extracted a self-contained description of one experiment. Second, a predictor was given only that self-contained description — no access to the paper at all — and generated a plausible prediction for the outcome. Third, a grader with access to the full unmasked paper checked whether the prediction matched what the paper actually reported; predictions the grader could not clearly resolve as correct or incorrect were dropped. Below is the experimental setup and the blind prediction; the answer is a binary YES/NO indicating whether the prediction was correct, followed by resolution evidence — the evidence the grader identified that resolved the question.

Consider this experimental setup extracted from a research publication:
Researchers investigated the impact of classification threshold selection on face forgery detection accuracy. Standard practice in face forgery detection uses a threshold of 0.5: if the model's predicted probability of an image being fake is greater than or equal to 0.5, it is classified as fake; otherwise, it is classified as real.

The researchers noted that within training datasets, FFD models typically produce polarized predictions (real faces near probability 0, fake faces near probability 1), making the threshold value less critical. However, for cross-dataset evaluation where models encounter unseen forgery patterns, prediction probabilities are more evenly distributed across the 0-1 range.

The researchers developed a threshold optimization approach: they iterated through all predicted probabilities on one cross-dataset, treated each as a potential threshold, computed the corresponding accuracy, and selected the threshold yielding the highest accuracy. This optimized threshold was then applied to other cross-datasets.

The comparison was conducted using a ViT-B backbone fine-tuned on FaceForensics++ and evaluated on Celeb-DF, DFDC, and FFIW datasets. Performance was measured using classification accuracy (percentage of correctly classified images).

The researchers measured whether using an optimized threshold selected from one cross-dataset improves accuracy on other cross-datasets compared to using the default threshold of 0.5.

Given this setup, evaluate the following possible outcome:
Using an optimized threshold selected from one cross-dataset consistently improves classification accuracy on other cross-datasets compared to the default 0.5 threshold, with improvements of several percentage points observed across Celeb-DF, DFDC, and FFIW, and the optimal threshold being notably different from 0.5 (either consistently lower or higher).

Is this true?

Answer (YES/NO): NO